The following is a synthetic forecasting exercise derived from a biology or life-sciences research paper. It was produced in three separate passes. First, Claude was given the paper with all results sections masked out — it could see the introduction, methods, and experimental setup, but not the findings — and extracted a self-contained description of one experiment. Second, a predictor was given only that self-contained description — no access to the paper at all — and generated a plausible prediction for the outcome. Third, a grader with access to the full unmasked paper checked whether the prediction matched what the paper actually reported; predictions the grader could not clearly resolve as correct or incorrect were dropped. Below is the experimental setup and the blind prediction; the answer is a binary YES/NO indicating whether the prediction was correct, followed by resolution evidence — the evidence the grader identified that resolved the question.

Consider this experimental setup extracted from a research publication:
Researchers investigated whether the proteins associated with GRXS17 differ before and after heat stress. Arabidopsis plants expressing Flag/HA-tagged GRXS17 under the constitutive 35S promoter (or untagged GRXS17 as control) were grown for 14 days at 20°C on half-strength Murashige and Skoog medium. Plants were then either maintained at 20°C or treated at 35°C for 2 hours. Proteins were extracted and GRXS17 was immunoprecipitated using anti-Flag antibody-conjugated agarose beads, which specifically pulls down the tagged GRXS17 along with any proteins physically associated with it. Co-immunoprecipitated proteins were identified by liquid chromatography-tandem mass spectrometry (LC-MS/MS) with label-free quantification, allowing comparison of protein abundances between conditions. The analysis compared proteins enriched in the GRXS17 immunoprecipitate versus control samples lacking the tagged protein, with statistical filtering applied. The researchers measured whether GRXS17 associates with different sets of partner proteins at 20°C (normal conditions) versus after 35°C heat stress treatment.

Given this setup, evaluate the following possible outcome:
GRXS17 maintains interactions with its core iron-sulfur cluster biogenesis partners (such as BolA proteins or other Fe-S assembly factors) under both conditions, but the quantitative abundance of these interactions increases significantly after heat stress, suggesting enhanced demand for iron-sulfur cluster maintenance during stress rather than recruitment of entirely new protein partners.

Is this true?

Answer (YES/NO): NO